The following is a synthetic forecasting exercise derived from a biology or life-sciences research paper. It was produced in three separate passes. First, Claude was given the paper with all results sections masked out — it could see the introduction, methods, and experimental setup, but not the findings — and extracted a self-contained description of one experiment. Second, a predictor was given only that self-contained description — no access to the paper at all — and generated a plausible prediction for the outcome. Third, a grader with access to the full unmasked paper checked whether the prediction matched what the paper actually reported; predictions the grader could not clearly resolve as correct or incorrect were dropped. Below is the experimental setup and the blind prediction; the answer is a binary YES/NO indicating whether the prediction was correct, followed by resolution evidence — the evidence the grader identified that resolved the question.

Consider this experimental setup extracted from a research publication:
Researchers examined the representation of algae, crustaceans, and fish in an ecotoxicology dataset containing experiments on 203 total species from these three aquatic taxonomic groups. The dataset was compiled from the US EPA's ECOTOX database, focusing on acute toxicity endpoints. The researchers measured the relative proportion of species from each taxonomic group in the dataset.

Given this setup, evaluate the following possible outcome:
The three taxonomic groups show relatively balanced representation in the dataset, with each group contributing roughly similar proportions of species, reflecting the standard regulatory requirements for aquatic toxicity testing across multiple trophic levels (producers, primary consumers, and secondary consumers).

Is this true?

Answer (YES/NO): NO